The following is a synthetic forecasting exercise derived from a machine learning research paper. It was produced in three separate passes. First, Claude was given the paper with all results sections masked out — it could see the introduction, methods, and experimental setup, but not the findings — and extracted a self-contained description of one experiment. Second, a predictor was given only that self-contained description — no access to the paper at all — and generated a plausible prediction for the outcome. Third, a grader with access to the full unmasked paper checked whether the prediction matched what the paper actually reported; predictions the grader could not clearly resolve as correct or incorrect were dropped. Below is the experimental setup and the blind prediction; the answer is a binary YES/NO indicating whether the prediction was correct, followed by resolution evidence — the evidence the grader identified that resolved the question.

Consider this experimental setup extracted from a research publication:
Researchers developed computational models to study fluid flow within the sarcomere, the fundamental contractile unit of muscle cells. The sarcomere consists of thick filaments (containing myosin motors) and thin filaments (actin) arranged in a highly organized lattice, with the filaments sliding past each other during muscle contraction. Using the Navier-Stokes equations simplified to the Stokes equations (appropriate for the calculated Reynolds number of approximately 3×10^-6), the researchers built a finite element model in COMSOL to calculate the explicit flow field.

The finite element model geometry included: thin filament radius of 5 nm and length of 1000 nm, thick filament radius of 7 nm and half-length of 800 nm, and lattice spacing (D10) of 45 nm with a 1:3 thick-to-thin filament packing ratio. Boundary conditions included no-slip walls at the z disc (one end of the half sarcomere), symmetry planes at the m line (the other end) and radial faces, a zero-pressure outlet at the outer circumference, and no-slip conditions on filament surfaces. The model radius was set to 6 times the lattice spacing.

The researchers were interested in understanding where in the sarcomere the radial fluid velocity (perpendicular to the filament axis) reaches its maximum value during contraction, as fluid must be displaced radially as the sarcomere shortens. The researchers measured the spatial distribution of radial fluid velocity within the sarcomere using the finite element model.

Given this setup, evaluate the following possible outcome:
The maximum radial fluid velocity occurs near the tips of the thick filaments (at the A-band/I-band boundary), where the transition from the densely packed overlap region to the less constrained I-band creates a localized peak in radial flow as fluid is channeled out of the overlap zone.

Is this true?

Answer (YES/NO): NO